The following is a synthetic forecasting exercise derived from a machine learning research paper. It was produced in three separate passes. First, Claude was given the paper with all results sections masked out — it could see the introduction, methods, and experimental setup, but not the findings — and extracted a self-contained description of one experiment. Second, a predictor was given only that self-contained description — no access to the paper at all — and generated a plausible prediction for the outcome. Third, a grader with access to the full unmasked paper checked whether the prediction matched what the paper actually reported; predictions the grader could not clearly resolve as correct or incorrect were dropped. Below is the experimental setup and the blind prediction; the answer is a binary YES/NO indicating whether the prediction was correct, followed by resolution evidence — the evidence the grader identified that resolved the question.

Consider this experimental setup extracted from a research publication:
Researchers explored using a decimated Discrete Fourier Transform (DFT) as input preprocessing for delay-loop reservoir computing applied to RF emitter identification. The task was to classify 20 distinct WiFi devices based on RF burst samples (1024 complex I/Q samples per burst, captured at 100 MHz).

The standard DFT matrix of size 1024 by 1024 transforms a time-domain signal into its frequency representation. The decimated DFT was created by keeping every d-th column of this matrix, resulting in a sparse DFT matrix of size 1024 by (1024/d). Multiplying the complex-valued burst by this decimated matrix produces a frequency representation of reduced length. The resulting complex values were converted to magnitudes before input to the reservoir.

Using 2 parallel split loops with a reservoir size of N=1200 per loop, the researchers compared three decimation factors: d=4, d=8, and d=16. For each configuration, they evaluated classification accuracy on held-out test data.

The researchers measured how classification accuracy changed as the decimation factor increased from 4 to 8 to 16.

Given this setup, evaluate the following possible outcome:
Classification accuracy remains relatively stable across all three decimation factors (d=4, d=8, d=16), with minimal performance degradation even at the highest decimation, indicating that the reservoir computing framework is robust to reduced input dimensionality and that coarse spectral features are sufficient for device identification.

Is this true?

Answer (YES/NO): NO